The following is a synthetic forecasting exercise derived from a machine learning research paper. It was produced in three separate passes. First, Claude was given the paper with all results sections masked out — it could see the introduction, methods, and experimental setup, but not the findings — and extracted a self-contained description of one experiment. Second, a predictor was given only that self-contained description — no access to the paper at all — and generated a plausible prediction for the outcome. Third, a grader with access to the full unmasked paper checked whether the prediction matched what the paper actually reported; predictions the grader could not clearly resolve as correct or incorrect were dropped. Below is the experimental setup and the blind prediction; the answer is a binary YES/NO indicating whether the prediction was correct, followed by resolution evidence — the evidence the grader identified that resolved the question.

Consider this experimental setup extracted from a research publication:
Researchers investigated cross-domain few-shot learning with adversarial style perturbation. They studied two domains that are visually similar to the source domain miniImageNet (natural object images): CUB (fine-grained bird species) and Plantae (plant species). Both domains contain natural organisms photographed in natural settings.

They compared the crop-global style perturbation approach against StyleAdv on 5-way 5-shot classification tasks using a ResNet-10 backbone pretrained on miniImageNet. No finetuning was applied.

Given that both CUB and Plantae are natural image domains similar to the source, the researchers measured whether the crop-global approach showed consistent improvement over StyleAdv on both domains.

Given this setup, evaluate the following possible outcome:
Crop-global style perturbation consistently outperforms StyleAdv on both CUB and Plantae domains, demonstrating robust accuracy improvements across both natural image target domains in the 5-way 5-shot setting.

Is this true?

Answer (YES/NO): NO